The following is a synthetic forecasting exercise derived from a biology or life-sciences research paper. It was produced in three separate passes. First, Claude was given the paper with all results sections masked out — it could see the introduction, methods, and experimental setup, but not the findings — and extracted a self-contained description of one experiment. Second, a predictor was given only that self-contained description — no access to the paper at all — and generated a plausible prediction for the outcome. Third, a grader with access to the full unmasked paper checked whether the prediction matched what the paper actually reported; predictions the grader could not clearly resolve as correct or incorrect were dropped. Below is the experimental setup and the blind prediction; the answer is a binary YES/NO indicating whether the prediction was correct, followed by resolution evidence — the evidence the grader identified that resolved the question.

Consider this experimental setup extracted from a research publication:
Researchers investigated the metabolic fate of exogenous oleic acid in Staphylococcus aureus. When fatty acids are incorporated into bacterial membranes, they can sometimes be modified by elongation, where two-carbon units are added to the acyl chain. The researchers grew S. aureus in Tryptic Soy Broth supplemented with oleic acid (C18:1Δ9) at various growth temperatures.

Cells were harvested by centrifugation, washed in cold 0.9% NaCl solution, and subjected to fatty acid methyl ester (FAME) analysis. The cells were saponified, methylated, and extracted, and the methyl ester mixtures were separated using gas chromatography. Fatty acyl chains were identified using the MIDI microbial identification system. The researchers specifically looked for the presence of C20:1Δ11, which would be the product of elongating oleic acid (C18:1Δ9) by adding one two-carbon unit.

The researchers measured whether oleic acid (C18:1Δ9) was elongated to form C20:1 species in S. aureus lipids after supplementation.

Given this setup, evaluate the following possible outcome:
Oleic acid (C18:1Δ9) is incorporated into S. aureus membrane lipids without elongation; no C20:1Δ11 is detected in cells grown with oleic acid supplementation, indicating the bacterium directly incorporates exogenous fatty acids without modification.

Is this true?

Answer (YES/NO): NO